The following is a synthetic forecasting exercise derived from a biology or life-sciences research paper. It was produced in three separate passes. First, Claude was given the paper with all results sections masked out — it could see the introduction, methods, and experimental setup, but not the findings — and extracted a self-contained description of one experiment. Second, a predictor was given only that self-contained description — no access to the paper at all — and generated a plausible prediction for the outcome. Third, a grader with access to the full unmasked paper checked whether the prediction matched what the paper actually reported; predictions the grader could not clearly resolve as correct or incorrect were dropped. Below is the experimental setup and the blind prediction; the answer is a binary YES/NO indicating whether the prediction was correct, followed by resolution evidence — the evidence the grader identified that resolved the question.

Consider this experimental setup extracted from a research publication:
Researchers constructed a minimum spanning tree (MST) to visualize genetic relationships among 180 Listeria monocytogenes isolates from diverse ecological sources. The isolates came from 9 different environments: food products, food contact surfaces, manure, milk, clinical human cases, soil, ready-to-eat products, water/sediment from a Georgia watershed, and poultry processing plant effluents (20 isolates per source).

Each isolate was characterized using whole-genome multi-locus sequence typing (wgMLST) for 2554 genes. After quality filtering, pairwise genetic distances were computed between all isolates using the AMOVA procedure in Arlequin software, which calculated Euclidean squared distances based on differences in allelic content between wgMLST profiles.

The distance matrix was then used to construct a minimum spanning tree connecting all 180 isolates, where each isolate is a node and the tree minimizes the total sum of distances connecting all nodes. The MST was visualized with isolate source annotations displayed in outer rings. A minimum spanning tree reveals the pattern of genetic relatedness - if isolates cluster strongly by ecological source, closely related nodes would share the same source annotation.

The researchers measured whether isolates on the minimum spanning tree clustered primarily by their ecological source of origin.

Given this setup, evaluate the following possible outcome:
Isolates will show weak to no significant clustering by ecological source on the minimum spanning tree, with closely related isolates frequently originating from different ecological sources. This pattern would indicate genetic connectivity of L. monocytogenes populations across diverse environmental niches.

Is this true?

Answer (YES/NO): NO